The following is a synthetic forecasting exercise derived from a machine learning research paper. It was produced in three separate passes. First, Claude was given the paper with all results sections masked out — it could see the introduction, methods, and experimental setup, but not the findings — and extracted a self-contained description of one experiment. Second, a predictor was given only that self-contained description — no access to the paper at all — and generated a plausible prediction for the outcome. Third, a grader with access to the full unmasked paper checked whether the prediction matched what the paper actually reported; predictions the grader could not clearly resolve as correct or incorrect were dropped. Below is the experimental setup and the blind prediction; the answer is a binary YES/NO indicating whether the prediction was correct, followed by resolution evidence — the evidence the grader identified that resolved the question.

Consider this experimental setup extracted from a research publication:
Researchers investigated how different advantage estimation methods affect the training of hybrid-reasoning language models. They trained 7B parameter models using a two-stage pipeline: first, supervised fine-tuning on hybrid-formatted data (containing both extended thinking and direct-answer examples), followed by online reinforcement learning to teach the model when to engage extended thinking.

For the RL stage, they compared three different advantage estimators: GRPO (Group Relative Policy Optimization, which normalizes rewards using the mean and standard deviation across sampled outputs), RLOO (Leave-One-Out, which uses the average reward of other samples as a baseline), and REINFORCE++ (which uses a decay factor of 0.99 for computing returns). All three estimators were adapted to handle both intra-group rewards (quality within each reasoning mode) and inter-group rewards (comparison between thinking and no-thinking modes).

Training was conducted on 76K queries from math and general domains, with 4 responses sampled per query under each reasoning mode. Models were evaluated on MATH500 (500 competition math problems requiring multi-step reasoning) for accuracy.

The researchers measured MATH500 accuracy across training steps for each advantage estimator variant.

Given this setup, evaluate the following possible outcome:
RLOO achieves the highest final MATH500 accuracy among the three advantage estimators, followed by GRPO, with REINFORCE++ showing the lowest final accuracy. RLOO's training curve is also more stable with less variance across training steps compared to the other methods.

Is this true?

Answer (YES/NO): NO